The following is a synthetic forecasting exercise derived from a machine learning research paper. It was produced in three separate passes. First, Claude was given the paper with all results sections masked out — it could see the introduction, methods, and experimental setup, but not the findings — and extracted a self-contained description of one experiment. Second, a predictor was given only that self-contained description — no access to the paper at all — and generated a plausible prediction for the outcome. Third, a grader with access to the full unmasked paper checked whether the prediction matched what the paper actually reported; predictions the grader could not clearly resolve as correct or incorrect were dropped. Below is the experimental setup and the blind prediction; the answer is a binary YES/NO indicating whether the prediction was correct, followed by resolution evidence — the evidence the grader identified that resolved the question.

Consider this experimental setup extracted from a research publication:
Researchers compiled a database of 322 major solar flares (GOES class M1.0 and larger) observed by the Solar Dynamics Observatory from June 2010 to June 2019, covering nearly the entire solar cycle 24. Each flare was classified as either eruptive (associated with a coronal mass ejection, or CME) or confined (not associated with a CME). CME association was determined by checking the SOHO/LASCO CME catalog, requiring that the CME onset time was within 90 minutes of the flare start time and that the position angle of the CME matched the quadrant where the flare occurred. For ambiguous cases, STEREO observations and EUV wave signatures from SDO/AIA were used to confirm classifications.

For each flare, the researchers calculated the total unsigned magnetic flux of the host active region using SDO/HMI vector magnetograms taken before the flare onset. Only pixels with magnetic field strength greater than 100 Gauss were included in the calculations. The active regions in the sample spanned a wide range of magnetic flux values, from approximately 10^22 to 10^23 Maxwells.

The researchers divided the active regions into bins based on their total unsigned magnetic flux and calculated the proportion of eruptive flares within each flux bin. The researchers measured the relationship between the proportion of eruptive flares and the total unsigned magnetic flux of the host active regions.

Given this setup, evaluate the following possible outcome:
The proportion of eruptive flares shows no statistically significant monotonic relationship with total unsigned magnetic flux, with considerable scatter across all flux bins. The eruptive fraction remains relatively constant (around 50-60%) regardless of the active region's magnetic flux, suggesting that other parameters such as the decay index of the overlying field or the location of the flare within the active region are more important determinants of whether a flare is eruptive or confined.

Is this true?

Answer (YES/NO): NO